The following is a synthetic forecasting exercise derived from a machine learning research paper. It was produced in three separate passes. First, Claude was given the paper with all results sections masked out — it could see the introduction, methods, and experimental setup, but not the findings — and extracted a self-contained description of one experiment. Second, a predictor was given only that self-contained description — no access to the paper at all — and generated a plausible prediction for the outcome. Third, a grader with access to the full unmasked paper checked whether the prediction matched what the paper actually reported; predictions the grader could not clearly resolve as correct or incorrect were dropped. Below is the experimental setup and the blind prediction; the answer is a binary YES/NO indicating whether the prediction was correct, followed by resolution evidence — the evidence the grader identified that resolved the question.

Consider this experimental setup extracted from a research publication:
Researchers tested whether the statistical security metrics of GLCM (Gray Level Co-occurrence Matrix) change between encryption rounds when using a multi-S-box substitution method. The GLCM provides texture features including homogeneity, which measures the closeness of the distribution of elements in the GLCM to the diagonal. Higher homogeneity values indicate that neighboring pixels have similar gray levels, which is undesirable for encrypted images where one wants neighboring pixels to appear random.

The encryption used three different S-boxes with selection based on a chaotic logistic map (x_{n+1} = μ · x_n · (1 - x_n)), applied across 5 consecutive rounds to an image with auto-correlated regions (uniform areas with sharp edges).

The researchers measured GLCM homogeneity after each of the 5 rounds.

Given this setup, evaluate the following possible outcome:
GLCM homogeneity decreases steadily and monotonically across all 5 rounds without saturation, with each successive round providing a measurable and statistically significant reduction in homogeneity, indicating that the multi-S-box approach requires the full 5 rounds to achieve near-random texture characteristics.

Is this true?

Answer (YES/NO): NO